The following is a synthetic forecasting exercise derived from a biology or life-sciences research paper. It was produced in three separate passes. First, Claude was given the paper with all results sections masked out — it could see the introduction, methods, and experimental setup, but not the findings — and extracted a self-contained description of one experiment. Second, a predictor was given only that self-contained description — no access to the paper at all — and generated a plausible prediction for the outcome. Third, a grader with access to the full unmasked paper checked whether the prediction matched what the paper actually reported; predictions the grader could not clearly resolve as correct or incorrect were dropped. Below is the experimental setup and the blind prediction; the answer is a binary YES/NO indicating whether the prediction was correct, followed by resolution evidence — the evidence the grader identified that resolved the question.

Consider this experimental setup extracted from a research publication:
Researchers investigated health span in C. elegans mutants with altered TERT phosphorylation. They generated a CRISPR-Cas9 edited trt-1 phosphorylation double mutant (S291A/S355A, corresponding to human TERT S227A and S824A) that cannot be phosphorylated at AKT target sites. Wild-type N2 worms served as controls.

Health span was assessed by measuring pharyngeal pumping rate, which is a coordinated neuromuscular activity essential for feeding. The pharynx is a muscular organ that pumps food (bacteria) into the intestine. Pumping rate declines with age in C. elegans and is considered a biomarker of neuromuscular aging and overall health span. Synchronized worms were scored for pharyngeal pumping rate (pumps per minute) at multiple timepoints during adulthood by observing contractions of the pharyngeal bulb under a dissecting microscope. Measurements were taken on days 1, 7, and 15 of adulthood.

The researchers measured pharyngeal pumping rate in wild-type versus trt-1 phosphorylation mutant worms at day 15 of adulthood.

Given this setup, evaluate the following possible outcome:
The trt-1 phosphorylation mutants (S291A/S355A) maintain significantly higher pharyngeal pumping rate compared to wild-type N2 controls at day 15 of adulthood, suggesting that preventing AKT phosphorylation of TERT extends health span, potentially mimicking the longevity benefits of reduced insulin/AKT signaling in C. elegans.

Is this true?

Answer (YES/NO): NO